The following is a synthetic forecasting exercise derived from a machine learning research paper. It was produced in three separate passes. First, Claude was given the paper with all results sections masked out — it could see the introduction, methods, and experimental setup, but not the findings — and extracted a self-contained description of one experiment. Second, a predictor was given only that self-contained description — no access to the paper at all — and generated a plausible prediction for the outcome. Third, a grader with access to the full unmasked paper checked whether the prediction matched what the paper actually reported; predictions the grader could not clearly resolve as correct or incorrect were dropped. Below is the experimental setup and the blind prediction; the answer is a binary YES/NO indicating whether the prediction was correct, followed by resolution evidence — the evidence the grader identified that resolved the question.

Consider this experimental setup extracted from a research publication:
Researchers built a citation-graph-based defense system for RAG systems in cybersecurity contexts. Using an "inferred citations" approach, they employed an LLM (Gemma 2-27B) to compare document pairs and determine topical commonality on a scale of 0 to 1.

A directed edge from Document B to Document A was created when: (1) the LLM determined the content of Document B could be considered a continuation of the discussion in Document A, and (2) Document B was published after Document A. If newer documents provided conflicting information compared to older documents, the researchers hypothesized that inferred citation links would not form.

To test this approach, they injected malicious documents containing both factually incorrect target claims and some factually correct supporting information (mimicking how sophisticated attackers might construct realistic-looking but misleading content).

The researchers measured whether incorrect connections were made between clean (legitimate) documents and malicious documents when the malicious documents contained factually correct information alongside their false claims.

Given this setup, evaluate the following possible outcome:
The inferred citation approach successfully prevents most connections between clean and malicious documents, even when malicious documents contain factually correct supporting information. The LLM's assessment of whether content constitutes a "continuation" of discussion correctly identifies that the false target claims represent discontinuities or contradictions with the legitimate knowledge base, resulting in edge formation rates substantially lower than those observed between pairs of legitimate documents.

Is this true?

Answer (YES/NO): NO